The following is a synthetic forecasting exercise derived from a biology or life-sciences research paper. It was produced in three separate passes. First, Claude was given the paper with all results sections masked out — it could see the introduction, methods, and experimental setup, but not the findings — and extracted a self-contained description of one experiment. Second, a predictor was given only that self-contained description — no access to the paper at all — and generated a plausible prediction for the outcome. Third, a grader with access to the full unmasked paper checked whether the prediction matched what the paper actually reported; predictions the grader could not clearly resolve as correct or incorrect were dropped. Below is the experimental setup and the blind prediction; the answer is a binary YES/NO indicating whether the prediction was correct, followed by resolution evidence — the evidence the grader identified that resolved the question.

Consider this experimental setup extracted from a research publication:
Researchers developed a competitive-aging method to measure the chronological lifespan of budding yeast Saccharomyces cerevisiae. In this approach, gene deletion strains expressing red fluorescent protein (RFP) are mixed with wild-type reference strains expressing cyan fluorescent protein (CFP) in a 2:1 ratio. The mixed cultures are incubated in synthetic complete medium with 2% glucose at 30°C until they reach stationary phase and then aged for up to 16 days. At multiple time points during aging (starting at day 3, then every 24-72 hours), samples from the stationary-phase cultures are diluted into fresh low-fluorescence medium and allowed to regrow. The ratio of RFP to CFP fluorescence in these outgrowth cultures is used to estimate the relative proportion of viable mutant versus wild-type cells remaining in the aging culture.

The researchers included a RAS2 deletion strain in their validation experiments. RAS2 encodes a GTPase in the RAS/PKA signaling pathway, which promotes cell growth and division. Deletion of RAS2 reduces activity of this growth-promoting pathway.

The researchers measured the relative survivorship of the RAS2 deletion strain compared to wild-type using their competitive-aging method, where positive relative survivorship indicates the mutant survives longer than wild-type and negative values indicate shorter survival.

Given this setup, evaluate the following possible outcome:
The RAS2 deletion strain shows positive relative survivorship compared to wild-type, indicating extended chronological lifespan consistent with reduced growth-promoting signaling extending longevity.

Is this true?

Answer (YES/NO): YES